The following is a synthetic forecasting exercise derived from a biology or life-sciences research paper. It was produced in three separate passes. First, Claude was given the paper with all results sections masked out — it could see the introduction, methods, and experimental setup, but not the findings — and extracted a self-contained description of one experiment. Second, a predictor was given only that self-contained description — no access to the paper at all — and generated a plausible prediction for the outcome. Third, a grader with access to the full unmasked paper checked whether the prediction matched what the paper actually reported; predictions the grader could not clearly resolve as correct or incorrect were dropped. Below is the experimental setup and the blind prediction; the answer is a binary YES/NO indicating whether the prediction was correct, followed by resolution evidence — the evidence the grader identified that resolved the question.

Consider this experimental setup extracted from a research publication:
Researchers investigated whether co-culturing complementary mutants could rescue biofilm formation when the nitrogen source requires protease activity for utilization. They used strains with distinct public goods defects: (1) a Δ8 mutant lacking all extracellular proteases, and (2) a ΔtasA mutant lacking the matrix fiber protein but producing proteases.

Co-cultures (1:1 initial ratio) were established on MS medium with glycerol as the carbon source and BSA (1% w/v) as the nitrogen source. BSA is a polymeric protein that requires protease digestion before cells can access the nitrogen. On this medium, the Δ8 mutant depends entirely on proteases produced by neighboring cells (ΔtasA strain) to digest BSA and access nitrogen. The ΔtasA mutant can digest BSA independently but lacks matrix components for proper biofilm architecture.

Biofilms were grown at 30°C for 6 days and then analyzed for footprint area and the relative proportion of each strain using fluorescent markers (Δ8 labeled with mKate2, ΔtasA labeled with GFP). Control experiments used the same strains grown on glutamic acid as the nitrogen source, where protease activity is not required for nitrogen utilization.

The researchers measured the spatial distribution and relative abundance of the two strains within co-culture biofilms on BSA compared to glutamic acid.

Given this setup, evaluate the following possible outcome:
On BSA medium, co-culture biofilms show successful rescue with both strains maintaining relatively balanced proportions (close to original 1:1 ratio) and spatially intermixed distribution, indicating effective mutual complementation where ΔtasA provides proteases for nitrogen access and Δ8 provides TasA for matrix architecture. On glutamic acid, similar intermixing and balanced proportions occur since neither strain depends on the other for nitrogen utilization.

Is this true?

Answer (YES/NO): NO